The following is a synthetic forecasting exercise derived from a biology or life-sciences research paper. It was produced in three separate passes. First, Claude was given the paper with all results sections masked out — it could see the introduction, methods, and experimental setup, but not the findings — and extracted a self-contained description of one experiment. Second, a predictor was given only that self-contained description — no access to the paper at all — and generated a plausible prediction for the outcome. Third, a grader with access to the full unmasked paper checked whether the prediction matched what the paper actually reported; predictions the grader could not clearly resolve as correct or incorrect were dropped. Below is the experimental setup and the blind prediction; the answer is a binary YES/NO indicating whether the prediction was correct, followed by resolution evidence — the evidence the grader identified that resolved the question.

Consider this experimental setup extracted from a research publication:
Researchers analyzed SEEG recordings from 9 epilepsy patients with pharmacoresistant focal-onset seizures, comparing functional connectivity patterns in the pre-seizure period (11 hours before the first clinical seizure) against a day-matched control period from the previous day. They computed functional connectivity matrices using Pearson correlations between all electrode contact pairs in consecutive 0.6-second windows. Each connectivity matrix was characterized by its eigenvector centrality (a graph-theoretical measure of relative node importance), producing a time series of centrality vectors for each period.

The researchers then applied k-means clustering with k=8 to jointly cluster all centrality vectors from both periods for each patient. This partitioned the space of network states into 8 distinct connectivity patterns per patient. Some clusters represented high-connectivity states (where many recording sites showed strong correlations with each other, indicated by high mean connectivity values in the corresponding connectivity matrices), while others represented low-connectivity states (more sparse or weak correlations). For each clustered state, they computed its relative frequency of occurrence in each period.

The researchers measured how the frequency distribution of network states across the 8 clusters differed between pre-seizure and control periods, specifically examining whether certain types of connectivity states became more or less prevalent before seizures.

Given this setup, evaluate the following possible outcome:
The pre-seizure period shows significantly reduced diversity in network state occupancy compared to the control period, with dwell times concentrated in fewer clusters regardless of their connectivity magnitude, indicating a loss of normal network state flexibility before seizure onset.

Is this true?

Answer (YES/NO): NO